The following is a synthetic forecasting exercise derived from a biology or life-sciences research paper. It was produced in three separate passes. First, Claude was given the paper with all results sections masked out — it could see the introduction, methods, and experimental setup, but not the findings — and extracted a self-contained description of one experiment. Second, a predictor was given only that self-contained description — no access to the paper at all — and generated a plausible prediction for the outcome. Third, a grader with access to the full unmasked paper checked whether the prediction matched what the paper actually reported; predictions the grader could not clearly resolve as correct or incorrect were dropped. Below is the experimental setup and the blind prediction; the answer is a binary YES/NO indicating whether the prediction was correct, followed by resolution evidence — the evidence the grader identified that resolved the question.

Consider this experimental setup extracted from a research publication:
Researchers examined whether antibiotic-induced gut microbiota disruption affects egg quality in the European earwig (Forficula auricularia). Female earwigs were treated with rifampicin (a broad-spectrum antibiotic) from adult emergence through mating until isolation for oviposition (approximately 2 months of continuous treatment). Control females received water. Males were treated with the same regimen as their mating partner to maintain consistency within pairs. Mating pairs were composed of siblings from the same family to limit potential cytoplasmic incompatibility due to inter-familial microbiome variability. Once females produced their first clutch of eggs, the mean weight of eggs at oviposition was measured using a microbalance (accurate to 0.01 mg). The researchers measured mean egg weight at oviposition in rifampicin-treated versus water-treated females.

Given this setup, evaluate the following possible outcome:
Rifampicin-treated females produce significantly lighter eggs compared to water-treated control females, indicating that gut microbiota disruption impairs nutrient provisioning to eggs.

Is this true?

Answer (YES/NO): NO